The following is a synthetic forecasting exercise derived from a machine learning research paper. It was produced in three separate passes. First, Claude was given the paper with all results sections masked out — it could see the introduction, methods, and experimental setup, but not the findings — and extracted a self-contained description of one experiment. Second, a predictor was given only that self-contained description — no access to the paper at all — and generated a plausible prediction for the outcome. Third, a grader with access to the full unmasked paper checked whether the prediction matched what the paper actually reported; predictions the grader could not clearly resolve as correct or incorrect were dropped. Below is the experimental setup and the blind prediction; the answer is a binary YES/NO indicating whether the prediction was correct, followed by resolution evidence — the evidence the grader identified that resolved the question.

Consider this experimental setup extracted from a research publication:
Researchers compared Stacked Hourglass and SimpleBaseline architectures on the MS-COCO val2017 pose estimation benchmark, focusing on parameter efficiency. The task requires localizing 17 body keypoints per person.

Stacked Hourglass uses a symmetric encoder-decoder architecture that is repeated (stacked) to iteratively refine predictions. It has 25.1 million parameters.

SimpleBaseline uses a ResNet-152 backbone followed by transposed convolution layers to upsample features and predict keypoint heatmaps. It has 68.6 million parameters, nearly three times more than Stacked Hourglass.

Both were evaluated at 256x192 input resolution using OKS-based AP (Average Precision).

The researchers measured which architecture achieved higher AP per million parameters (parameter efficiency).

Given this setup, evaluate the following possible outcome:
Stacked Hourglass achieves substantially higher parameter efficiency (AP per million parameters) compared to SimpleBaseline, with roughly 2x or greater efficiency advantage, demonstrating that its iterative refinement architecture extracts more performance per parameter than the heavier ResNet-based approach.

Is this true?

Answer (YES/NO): YES